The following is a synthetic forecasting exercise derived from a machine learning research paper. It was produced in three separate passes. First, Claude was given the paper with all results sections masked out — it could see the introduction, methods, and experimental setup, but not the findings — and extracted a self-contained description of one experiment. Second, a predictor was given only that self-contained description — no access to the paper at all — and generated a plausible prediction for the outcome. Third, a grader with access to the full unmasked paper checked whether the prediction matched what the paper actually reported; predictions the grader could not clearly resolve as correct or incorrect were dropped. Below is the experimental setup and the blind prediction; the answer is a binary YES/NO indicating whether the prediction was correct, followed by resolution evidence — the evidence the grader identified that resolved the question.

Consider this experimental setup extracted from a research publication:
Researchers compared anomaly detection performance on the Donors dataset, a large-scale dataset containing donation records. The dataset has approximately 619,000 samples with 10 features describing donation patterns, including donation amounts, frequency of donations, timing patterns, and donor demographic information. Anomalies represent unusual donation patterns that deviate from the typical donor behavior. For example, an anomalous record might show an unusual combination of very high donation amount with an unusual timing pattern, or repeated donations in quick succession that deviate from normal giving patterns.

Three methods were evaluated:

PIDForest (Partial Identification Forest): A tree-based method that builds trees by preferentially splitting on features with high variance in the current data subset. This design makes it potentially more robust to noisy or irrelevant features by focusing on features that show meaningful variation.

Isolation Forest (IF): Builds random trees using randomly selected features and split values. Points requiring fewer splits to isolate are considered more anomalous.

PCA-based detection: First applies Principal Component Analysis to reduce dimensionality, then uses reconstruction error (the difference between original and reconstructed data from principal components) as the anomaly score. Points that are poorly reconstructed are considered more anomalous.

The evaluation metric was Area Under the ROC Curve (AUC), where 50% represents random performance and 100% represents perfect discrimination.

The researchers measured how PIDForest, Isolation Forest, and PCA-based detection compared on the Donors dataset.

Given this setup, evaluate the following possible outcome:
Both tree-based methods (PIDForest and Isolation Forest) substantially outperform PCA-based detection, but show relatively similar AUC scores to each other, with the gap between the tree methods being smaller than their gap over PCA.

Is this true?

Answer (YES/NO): NO